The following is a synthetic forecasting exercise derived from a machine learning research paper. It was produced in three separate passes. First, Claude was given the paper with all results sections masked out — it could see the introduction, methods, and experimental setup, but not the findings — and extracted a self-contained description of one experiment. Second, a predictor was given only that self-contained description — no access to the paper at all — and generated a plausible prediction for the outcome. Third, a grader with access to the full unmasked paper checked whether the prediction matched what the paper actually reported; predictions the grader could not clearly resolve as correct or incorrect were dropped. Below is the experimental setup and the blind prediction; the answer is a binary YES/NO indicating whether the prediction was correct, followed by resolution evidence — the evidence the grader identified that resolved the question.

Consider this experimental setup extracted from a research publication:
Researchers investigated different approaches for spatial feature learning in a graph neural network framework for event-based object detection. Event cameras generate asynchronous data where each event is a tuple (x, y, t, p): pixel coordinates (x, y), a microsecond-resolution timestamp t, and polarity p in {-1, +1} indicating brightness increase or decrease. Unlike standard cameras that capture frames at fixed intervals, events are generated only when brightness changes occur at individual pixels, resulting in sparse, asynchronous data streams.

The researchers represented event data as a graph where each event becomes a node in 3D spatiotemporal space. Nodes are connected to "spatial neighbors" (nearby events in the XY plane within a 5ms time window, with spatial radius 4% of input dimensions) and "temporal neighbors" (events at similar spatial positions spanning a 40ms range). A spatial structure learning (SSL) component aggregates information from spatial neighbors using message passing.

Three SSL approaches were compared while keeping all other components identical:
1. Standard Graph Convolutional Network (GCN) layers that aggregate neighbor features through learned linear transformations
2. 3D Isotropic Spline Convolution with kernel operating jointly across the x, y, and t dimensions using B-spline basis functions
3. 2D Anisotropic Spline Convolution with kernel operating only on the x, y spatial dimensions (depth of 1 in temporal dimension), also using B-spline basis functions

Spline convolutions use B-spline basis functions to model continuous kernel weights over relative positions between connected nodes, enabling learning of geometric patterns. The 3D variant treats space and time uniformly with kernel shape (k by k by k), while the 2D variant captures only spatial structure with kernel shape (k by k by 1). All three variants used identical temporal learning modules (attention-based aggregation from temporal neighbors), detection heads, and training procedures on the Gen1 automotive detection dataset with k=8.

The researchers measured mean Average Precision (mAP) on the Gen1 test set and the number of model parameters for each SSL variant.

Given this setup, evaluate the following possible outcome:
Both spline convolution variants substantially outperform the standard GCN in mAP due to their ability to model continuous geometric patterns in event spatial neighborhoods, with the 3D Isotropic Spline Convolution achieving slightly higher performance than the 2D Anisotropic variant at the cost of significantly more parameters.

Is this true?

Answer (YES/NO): YES